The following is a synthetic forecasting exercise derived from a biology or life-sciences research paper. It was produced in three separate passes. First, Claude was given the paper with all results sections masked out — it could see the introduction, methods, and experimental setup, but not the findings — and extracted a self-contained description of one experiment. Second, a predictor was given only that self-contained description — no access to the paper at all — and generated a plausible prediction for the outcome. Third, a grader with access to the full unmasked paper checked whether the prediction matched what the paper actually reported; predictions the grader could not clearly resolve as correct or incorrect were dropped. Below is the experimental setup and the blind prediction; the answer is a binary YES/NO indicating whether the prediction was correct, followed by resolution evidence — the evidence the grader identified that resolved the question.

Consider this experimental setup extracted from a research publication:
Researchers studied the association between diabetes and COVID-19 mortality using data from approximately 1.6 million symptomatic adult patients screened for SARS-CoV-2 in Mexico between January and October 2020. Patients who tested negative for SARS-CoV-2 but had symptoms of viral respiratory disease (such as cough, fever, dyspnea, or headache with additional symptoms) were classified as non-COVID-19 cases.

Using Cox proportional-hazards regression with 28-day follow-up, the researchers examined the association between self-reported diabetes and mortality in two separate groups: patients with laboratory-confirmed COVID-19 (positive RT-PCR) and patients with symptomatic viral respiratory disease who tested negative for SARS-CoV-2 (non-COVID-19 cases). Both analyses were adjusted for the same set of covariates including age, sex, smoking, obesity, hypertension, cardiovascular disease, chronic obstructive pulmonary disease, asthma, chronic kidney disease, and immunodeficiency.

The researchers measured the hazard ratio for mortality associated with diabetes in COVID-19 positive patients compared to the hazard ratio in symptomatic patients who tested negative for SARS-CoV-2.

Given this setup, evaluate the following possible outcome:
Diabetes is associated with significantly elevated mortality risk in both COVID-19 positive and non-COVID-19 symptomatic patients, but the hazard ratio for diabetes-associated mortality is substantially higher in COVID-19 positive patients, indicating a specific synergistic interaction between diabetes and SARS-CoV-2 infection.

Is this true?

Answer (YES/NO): NO